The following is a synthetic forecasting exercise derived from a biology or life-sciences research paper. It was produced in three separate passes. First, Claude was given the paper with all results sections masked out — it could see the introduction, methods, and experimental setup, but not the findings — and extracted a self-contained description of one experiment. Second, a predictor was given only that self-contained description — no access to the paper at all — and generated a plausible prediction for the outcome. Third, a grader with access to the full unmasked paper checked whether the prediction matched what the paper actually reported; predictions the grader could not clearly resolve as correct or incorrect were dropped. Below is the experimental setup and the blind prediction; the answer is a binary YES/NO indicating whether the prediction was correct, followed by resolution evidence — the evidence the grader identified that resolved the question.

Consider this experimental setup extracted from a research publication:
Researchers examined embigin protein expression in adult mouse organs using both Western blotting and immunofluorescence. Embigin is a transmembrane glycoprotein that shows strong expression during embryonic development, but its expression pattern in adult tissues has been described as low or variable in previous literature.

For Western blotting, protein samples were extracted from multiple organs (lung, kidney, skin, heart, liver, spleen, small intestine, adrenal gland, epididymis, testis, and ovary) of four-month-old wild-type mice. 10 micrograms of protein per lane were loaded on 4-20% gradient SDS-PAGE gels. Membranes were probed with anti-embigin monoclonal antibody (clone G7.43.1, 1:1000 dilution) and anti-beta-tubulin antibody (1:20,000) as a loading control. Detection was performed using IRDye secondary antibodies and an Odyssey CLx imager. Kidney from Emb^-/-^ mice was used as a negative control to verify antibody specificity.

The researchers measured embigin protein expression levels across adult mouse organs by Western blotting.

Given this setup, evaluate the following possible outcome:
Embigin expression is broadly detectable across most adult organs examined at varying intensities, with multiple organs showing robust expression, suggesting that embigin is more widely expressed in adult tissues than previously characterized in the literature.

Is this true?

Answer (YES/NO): NO